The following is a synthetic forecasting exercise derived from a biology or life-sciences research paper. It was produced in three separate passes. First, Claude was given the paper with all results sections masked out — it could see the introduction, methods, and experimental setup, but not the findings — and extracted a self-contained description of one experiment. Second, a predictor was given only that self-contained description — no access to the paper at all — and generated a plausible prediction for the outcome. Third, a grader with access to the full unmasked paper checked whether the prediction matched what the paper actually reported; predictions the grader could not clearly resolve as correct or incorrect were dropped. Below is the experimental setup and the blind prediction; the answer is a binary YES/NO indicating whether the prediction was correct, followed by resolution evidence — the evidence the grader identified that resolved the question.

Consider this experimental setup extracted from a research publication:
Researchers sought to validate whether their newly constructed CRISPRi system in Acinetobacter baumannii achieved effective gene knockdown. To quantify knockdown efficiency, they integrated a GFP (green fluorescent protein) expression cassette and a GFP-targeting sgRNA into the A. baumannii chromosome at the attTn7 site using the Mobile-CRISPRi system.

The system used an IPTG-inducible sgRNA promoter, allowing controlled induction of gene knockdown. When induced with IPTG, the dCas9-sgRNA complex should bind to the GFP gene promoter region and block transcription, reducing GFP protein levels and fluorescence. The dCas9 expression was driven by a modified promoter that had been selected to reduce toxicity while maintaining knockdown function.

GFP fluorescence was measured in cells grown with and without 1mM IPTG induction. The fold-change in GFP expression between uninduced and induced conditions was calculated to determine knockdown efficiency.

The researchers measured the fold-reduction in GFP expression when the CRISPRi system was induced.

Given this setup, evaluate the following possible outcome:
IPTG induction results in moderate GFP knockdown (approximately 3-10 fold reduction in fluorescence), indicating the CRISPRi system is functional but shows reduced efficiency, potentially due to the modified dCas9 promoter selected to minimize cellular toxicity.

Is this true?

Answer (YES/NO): NO